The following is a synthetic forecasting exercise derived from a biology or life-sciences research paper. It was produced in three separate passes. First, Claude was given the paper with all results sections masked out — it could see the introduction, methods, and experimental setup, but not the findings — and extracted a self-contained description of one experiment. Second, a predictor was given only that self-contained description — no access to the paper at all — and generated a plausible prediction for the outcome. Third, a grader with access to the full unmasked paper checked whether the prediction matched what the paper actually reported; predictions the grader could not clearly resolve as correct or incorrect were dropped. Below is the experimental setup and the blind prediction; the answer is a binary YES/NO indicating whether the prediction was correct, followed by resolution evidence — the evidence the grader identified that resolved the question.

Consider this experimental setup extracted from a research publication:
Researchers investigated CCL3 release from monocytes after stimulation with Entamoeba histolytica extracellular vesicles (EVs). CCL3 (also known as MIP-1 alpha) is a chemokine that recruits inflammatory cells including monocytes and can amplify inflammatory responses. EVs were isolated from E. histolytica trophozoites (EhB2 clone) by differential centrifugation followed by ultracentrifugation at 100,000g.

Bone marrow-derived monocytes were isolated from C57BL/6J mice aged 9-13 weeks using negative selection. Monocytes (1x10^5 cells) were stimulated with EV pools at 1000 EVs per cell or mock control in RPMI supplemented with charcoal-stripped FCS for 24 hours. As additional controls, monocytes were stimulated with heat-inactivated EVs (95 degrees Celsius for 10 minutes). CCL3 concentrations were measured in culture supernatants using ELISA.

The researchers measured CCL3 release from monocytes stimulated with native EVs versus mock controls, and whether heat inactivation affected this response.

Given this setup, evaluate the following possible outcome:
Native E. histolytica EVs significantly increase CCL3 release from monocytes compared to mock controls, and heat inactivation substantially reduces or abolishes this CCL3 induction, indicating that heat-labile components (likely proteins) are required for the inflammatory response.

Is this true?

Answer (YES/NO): YES